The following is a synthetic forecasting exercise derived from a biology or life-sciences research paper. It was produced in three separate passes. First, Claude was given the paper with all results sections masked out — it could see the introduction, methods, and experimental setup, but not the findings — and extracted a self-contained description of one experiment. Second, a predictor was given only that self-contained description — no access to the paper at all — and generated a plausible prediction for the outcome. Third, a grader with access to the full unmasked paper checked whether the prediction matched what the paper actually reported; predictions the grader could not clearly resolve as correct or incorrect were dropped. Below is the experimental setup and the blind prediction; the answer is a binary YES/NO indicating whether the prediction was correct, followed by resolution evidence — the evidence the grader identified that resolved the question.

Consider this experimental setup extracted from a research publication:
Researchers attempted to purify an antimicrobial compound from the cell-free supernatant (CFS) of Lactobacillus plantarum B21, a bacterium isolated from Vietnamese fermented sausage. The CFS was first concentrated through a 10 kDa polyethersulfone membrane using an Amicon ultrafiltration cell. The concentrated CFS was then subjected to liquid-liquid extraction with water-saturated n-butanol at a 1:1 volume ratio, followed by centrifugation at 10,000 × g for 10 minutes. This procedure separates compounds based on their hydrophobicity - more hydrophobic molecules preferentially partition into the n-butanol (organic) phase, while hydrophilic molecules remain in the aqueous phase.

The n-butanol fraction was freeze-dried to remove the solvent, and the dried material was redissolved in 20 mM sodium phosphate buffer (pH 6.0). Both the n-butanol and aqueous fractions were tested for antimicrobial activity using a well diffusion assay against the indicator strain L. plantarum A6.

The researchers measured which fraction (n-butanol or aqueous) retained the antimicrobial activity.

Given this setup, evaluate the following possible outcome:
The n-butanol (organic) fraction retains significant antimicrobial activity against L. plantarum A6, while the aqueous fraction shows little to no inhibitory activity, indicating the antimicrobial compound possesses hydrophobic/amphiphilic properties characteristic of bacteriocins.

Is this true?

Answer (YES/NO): YES